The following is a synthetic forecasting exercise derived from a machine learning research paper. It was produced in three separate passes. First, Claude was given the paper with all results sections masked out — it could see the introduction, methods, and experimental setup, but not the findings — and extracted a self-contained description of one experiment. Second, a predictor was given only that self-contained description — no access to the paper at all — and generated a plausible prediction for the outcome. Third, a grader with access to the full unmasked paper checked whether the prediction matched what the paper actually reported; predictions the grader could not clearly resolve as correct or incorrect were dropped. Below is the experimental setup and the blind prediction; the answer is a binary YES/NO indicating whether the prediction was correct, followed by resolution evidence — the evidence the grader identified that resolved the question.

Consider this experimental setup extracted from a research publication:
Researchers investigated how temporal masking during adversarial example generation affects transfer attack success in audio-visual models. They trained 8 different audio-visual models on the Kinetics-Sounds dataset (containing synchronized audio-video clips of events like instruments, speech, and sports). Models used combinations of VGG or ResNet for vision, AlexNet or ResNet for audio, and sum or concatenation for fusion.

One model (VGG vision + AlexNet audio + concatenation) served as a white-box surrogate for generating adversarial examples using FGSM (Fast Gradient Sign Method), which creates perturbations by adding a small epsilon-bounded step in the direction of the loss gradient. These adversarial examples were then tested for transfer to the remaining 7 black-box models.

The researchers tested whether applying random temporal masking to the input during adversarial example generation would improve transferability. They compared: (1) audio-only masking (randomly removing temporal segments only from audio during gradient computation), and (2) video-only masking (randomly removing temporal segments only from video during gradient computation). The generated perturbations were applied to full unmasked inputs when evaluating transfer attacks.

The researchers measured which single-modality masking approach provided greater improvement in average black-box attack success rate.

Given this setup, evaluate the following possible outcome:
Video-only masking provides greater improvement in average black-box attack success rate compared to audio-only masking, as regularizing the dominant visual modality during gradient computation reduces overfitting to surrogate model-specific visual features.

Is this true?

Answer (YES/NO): YES